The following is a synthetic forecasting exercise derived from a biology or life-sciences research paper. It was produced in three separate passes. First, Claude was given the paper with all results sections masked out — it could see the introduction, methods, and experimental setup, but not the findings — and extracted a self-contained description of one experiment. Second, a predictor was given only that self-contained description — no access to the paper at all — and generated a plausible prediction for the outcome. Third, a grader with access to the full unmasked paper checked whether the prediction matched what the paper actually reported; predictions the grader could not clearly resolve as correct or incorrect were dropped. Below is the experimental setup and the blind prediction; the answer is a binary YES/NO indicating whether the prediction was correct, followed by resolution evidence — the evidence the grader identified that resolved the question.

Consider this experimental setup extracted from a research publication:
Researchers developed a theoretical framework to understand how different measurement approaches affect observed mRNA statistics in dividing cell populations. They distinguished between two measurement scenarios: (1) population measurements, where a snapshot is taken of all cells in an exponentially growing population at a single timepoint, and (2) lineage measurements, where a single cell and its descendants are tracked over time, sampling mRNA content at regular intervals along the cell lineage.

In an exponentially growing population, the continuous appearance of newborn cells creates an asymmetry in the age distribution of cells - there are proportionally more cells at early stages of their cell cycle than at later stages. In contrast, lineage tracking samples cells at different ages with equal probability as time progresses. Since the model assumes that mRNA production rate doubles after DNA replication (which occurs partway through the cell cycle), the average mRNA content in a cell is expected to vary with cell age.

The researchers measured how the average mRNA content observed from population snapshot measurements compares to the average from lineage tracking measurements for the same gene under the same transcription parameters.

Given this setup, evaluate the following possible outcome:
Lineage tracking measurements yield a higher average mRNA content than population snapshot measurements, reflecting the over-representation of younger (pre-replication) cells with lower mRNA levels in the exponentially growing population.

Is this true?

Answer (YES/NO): YES